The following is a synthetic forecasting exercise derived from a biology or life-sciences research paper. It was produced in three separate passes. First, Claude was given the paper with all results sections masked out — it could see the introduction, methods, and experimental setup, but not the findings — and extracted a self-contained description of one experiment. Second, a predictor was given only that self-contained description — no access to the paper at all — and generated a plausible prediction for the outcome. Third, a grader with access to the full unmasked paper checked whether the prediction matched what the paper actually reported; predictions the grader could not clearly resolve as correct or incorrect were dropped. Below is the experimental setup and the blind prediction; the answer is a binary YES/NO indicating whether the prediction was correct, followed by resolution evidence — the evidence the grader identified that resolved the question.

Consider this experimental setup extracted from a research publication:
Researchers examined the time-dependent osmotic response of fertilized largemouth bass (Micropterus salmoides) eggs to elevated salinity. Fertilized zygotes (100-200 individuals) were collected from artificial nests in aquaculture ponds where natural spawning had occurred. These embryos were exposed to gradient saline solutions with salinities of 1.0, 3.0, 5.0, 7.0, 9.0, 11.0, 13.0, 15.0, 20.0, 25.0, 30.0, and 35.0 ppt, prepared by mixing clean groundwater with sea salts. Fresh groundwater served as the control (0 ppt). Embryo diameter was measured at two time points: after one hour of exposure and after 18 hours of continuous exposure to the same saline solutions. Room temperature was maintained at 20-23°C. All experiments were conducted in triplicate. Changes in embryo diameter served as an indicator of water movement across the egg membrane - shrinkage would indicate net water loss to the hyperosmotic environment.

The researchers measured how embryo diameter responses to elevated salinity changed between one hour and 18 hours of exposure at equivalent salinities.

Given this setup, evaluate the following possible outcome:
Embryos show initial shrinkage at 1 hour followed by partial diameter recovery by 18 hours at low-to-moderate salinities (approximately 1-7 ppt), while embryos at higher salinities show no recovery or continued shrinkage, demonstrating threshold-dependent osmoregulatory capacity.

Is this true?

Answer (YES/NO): NO